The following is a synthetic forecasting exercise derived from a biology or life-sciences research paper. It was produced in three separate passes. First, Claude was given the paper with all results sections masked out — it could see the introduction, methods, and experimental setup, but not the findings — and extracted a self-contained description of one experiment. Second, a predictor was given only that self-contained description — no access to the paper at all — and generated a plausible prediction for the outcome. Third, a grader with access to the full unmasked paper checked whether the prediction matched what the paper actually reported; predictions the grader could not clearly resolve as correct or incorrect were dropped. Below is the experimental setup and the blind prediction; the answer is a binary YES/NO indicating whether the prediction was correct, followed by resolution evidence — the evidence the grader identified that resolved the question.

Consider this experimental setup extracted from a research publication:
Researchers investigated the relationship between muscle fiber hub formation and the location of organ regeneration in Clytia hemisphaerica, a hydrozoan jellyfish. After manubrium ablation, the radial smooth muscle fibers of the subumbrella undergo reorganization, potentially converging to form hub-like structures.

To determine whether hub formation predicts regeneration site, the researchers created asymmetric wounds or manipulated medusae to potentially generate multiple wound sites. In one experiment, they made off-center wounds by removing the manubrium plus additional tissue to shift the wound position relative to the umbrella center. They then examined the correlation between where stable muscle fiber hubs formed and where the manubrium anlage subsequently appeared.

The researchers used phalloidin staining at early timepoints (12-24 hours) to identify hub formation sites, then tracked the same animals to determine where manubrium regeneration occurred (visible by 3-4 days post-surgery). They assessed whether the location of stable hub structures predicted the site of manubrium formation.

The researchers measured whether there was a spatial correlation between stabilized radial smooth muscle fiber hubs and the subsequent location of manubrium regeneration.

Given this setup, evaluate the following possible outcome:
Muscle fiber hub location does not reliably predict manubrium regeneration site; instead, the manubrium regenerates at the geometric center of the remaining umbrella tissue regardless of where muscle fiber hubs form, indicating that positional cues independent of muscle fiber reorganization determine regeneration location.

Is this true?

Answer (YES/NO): NO